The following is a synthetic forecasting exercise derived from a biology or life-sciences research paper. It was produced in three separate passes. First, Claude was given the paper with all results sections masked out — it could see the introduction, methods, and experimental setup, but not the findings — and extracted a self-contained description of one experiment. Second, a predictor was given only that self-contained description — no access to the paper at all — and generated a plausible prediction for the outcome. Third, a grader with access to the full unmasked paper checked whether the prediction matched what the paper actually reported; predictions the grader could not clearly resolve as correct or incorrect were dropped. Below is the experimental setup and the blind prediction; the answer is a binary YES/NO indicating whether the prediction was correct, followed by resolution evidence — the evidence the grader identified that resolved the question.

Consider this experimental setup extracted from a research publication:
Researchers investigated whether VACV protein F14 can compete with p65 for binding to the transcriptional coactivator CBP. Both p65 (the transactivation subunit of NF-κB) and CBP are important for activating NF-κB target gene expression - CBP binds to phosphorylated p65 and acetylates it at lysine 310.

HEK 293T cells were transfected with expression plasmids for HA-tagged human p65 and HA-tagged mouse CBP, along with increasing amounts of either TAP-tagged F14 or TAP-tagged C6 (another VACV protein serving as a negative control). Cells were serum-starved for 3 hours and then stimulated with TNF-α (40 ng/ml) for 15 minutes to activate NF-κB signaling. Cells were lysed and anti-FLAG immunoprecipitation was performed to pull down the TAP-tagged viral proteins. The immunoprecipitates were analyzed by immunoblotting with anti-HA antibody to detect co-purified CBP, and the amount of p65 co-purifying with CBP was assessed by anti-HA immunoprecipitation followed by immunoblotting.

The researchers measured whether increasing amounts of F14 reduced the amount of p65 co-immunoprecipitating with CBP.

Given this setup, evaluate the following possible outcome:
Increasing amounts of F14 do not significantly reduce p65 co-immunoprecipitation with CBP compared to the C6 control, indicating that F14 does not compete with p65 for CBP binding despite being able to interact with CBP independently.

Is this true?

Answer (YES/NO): NO